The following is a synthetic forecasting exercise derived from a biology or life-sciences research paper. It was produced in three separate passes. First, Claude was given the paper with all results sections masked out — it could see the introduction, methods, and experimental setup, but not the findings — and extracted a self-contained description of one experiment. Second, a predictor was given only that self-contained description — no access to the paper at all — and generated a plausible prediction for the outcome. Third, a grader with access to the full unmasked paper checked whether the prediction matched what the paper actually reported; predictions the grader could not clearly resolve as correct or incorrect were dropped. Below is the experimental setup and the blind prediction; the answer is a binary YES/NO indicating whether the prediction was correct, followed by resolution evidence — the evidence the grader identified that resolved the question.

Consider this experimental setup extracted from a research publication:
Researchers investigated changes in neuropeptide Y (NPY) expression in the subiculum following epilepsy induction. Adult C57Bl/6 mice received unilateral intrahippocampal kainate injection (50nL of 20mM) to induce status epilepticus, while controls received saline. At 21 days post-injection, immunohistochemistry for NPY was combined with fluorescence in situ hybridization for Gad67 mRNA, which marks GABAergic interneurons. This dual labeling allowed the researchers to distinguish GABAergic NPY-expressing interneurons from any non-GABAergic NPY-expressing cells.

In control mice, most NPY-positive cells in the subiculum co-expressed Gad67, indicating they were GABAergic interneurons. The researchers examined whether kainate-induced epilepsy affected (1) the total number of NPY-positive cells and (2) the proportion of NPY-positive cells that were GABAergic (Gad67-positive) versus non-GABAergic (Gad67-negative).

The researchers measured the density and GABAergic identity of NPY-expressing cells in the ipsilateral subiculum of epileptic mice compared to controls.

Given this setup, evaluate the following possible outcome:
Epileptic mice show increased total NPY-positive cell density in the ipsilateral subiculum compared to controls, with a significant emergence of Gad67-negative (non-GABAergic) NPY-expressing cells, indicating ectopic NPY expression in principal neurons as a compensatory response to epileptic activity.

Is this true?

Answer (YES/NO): YES